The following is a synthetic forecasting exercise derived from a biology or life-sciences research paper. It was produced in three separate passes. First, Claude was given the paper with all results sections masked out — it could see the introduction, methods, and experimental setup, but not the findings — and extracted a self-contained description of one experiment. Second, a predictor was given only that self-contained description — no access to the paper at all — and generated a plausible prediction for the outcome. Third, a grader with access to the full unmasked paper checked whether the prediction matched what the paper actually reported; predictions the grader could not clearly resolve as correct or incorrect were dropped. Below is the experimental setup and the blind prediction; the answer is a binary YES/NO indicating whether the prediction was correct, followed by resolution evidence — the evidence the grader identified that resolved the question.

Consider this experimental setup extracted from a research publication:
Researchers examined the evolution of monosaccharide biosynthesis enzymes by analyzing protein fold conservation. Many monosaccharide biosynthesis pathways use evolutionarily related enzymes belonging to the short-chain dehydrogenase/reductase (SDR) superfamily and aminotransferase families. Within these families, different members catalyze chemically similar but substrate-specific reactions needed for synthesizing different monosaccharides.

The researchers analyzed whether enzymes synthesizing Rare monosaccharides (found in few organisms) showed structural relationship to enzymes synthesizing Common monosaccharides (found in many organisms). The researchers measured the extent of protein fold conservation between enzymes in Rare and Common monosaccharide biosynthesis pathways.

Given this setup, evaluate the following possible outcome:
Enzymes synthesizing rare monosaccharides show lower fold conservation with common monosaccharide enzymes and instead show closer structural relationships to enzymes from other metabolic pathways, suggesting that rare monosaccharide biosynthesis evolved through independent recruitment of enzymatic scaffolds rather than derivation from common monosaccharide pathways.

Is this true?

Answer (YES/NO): NO